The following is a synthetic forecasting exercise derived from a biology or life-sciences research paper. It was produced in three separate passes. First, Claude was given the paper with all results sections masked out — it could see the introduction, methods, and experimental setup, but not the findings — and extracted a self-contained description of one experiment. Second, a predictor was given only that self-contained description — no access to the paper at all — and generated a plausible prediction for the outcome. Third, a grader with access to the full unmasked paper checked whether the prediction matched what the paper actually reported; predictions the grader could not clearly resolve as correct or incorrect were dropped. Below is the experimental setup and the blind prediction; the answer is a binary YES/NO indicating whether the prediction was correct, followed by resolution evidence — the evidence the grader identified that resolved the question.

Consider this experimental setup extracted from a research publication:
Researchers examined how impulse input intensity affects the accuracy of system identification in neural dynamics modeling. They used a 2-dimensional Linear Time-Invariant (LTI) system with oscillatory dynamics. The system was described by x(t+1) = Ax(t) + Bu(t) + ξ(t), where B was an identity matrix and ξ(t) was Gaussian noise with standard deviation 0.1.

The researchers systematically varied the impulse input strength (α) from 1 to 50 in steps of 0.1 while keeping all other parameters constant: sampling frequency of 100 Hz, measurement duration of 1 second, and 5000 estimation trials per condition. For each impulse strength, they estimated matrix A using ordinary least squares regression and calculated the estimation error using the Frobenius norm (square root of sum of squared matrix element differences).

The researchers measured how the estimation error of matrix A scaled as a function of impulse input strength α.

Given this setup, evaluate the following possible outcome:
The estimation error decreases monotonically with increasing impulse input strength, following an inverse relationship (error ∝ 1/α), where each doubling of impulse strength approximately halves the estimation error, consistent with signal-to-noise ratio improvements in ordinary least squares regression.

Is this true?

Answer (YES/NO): NO